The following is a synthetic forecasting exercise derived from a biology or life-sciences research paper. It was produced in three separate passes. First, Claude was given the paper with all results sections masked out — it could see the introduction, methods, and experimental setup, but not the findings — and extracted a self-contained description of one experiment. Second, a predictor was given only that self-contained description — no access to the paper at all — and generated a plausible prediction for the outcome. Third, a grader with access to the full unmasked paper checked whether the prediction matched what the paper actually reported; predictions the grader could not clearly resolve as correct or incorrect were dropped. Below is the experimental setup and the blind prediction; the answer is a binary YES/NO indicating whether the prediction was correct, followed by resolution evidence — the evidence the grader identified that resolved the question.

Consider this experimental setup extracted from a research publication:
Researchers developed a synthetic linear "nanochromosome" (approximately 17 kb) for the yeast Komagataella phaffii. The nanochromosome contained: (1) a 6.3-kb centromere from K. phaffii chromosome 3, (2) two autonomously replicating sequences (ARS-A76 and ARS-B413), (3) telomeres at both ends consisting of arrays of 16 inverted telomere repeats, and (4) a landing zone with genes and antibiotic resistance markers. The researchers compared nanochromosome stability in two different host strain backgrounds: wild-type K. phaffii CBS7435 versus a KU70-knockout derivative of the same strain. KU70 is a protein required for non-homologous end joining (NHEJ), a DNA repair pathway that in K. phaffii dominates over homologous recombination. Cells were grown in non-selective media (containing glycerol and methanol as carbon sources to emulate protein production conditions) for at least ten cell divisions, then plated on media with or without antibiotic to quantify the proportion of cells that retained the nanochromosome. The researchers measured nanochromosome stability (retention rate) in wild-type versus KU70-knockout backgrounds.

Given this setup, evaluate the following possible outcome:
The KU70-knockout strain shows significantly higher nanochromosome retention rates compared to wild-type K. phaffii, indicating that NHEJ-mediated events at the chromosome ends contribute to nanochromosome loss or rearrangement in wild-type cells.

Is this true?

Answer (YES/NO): YES